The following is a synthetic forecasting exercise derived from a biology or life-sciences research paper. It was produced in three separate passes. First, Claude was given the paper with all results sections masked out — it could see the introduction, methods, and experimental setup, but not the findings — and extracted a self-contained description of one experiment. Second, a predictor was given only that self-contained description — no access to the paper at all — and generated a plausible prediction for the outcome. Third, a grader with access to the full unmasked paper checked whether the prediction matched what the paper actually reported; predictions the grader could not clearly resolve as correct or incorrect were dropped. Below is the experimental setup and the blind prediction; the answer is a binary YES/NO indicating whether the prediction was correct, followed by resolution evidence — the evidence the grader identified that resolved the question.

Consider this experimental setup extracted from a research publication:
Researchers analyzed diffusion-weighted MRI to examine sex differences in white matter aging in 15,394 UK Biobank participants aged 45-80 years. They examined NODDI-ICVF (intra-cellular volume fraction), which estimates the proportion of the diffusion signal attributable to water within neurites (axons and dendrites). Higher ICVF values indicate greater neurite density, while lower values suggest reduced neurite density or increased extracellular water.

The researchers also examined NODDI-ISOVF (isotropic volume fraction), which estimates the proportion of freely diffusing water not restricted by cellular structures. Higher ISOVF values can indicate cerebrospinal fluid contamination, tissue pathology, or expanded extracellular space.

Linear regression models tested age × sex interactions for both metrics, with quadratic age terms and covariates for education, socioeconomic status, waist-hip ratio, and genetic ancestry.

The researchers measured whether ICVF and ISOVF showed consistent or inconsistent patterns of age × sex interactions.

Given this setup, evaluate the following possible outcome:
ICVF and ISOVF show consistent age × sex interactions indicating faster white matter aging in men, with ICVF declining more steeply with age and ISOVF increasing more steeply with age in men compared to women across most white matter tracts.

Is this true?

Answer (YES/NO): NO